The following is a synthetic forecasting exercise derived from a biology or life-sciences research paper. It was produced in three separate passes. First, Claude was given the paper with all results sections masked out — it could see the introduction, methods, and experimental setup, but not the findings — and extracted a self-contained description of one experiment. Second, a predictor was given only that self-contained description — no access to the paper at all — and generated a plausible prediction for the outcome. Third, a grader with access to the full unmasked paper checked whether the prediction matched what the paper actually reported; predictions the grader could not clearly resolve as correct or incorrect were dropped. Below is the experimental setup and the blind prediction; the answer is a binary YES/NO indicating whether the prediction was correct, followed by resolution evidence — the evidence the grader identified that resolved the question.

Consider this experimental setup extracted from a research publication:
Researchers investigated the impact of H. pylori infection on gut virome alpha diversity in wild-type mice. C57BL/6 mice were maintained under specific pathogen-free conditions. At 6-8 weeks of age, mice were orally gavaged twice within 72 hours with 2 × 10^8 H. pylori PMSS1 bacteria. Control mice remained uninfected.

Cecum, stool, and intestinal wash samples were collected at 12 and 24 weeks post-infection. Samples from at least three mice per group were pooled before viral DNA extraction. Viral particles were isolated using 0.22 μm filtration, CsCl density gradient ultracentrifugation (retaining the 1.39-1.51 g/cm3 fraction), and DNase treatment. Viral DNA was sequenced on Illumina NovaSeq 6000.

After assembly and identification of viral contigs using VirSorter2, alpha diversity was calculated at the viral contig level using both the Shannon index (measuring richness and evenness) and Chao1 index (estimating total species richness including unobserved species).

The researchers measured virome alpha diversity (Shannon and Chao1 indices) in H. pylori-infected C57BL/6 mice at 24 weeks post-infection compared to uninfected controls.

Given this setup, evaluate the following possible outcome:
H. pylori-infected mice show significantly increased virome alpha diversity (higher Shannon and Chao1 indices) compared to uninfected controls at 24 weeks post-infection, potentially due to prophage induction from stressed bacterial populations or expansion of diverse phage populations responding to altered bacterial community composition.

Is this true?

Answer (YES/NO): NO